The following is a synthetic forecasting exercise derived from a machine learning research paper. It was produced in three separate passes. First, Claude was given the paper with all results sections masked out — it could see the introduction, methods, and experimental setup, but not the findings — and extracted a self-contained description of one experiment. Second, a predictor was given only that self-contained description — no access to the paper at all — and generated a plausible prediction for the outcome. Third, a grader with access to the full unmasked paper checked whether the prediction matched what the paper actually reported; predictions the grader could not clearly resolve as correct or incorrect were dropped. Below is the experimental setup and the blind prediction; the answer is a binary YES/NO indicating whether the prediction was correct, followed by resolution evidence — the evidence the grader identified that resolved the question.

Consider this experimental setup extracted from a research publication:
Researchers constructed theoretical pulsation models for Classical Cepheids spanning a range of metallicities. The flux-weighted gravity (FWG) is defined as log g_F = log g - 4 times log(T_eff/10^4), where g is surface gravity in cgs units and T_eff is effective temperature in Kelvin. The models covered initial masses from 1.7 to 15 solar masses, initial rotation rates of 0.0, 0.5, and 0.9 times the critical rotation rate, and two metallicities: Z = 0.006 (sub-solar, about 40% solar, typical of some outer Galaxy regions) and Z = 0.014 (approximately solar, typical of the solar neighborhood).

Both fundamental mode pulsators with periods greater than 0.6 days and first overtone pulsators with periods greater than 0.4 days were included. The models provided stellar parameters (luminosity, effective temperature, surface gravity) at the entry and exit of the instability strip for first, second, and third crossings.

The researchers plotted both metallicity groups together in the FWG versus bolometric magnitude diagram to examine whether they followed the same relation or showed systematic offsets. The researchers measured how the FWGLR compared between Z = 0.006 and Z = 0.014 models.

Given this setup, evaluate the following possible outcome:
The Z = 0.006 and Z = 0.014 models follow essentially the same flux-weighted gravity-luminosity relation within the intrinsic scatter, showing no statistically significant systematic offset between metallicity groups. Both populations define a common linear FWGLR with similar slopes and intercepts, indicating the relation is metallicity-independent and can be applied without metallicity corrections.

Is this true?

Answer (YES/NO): YES